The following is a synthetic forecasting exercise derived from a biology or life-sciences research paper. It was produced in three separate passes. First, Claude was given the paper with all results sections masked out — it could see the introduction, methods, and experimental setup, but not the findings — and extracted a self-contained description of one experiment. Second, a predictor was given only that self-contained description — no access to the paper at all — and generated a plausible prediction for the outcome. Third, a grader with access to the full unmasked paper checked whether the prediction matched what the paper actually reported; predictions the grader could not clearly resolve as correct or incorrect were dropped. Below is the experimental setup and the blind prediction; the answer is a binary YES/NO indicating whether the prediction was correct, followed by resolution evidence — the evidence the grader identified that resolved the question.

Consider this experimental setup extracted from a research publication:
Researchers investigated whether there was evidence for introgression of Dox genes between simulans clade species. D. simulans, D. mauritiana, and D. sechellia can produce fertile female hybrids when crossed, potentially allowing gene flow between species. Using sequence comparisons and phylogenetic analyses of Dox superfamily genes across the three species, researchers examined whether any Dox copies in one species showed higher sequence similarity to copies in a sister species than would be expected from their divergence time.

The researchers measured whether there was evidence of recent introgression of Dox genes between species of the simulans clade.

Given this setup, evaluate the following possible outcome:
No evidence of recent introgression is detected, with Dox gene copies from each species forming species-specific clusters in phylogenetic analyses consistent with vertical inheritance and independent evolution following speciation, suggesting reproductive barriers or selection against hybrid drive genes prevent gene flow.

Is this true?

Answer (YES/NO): NO